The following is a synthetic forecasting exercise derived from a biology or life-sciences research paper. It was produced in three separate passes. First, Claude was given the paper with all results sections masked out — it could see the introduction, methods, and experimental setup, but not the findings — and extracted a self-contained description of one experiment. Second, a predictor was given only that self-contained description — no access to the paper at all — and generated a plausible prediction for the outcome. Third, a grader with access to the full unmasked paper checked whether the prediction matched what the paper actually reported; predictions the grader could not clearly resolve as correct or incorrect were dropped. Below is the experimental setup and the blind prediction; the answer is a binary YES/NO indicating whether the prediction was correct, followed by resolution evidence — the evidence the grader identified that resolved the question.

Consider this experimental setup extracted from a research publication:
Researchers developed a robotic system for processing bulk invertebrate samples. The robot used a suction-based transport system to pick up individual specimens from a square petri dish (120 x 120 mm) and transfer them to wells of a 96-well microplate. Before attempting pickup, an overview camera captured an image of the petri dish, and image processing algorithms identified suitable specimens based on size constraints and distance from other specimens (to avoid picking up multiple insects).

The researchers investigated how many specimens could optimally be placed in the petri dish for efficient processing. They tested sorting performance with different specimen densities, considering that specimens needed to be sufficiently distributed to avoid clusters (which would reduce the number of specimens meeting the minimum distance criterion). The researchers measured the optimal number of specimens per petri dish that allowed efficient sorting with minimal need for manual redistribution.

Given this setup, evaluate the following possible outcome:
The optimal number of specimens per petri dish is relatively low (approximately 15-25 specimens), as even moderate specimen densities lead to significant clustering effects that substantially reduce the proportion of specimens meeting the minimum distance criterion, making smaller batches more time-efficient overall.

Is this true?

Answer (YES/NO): NO